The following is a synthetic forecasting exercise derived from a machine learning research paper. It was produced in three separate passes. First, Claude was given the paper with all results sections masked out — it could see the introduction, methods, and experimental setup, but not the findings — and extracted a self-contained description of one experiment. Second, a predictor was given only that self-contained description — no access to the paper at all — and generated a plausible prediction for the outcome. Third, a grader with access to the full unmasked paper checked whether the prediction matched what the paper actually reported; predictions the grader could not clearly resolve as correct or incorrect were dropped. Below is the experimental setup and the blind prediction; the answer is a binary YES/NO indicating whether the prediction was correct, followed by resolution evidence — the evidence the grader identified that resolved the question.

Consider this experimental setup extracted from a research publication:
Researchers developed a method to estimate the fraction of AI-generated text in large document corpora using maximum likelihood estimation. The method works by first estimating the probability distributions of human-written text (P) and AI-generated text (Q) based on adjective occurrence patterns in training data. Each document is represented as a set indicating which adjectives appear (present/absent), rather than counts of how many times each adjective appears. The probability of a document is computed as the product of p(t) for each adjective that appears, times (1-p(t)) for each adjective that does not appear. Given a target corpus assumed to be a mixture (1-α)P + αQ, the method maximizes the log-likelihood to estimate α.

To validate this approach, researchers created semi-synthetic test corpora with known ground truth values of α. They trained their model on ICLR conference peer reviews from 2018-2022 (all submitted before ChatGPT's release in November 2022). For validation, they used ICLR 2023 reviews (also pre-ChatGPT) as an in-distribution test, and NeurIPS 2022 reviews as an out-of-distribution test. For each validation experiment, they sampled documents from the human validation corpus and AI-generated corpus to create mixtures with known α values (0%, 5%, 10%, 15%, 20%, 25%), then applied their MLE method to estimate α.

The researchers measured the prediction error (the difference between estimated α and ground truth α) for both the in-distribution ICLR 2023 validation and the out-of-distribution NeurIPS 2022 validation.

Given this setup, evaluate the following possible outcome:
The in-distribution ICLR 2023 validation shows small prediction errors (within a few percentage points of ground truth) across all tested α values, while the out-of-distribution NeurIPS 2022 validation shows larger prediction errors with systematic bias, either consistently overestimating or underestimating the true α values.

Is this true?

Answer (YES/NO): NO